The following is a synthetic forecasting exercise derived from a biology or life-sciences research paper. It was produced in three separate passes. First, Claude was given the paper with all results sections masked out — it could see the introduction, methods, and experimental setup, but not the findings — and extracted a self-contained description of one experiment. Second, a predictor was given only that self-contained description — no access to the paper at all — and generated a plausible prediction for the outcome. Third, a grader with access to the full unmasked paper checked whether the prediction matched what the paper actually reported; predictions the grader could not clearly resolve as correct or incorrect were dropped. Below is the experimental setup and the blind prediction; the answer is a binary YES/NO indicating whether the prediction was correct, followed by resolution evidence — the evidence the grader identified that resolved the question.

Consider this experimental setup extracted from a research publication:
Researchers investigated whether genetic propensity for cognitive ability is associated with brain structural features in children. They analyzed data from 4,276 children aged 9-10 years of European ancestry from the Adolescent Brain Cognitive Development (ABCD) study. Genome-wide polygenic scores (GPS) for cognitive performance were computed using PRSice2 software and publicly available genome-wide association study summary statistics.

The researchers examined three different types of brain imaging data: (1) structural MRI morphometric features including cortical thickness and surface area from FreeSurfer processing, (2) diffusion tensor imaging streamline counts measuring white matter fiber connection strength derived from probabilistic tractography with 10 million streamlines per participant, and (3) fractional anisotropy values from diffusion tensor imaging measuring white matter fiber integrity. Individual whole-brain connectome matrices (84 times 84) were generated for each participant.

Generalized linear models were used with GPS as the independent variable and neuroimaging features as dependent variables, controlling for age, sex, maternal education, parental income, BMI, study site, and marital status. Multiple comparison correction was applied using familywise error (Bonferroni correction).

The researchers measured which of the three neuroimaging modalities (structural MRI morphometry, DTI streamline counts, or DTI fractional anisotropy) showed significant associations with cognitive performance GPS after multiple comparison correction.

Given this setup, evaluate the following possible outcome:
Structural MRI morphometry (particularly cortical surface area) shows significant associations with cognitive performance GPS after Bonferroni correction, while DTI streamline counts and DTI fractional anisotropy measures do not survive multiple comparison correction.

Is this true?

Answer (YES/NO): NO